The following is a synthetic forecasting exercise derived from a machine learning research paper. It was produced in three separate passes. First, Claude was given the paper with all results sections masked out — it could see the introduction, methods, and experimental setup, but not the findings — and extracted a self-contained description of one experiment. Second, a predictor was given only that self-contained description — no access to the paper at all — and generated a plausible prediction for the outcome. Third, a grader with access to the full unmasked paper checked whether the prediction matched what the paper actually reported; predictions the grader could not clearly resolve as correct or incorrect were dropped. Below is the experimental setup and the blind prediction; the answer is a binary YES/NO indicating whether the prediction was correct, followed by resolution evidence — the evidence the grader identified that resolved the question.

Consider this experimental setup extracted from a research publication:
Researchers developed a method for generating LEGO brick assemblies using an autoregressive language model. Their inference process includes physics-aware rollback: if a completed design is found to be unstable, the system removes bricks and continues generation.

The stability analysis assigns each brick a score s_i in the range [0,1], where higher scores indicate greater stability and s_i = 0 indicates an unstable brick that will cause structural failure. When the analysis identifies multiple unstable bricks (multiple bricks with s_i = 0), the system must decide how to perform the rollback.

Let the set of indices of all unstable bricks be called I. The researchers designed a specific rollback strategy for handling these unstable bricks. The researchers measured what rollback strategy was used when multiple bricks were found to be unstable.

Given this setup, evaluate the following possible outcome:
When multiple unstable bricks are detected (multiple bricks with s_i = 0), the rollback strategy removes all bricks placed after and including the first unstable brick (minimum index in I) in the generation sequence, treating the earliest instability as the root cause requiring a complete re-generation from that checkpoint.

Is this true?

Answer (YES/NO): YES